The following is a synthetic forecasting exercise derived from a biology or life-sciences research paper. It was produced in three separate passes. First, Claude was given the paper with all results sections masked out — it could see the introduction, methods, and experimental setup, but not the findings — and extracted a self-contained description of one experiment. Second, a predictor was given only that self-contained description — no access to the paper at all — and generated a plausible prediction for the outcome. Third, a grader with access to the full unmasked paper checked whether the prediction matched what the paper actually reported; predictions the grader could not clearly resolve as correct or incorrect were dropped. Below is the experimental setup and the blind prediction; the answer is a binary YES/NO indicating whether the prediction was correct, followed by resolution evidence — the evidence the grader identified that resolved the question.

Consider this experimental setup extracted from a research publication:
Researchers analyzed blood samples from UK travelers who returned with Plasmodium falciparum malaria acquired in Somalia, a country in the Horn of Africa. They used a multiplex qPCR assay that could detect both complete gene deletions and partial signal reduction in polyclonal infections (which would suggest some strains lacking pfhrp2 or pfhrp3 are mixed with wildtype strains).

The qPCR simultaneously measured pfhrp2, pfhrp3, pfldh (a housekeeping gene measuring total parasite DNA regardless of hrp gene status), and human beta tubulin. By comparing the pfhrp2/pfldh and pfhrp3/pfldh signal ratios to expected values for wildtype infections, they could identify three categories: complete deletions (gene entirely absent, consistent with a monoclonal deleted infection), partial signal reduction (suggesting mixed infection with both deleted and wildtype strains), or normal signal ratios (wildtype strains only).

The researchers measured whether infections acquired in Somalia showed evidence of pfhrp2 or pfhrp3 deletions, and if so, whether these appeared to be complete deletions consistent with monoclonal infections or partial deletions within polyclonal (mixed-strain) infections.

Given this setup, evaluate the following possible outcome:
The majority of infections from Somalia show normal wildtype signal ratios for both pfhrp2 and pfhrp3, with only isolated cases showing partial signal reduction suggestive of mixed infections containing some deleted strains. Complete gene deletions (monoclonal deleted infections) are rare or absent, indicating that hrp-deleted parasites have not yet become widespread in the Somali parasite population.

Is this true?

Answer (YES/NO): YES